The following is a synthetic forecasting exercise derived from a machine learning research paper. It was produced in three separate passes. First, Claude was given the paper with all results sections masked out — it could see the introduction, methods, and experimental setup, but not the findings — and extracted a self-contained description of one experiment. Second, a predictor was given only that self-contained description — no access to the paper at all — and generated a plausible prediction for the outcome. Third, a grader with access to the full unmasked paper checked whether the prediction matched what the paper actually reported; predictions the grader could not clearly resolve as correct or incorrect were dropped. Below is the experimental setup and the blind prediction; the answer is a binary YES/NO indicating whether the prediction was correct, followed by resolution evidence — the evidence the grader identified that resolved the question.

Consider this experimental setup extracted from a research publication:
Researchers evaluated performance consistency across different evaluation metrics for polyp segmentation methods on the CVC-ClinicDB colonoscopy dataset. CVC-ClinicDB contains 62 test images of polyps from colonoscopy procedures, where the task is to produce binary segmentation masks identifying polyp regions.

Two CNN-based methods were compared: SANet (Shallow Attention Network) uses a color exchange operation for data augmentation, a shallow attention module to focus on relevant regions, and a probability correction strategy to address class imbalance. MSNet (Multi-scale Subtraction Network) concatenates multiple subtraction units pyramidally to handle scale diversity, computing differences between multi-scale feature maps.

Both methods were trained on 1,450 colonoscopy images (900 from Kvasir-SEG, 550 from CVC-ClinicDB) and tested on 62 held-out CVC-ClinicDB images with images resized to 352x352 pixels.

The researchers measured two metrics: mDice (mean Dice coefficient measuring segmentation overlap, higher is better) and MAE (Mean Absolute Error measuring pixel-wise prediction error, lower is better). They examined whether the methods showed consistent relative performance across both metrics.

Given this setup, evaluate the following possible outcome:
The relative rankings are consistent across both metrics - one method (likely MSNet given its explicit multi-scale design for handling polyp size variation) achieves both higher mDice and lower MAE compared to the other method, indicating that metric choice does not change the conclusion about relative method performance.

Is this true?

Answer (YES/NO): YES